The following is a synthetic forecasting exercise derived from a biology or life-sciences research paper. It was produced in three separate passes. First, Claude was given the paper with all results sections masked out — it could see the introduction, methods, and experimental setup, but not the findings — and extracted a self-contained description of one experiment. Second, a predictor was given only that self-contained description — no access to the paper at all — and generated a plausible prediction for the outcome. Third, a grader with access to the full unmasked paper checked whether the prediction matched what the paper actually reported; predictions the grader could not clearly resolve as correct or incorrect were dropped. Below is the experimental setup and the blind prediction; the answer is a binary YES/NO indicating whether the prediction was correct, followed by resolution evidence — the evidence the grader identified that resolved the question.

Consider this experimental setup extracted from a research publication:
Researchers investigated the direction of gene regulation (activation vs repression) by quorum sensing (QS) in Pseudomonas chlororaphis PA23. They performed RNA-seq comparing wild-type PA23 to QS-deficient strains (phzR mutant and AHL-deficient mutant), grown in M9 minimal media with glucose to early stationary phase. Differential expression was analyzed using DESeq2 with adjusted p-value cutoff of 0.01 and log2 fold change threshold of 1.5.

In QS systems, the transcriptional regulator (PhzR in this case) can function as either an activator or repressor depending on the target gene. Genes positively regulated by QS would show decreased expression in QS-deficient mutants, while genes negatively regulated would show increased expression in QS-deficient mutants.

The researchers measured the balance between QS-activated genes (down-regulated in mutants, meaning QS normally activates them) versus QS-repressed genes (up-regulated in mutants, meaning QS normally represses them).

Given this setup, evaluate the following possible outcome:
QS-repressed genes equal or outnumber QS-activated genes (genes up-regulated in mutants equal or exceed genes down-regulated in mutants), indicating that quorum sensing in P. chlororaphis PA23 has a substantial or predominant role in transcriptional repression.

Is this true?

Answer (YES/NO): NO